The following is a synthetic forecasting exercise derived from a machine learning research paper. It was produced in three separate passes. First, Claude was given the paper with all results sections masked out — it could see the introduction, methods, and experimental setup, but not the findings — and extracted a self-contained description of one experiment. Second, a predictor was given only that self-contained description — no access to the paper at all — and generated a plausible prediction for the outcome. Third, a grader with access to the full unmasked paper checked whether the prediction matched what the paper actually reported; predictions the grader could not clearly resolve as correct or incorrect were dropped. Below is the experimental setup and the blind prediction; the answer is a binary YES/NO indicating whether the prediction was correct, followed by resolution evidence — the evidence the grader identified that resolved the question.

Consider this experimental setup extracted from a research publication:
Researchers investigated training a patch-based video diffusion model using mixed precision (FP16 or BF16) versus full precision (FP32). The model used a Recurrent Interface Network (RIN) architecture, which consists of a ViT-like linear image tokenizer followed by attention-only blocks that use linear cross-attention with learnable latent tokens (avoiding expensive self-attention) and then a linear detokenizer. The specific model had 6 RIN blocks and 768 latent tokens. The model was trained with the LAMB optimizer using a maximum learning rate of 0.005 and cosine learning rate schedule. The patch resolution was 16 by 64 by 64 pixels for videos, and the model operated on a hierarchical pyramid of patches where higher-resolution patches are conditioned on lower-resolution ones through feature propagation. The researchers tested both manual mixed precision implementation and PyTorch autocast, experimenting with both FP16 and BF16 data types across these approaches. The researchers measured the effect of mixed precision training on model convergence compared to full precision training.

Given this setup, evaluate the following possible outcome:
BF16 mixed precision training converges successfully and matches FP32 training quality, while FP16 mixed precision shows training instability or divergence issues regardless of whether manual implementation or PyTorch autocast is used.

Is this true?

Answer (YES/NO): NO